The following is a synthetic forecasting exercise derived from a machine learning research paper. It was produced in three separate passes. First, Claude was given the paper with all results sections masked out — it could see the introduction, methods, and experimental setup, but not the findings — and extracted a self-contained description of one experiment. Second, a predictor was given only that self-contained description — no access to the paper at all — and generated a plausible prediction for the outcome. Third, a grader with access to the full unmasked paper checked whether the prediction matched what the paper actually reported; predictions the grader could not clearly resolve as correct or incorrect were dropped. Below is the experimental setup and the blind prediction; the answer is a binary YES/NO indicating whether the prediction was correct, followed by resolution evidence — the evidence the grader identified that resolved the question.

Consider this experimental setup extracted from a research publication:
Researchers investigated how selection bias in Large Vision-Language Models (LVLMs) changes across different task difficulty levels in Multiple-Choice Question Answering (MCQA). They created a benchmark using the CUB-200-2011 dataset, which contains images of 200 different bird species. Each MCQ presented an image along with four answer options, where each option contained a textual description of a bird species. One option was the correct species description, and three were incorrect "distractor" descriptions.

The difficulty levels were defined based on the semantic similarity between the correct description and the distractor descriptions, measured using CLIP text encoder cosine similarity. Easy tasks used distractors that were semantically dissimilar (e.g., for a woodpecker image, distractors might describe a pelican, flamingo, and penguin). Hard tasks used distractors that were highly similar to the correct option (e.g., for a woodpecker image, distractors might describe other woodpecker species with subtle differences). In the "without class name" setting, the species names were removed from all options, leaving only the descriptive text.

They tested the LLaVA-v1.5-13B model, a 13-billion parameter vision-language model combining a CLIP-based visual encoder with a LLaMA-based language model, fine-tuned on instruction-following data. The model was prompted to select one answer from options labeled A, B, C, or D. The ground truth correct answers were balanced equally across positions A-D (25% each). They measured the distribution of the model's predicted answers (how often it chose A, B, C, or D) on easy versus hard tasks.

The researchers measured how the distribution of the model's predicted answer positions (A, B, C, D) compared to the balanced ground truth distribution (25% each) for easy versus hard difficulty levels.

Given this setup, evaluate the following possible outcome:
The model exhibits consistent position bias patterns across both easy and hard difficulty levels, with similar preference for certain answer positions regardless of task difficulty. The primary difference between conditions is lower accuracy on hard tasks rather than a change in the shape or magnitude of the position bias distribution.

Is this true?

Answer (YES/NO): NO